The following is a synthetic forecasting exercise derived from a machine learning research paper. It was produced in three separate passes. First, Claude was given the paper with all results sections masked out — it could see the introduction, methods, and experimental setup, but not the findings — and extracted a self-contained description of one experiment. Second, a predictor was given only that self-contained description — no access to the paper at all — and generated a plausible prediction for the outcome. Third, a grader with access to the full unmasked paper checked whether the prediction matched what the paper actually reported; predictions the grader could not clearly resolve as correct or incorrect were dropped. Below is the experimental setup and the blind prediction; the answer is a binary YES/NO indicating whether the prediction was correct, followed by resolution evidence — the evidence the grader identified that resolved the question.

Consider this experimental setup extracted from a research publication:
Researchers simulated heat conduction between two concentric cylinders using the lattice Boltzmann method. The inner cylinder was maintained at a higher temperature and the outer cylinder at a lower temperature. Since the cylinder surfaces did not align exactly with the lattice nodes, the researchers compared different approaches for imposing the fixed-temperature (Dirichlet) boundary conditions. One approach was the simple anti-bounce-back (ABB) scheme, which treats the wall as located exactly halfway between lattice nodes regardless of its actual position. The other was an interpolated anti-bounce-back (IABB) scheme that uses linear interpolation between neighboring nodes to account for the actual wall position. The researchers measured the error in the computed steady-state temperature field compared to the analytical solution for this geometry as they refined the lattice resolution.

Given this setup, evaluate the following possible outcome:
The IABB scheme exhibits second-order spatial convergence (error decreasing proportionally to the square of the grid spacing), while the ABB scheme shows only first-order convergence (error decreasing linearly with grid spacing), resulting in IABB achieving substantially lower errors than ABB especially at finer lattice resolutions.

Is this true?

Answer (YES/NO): YES